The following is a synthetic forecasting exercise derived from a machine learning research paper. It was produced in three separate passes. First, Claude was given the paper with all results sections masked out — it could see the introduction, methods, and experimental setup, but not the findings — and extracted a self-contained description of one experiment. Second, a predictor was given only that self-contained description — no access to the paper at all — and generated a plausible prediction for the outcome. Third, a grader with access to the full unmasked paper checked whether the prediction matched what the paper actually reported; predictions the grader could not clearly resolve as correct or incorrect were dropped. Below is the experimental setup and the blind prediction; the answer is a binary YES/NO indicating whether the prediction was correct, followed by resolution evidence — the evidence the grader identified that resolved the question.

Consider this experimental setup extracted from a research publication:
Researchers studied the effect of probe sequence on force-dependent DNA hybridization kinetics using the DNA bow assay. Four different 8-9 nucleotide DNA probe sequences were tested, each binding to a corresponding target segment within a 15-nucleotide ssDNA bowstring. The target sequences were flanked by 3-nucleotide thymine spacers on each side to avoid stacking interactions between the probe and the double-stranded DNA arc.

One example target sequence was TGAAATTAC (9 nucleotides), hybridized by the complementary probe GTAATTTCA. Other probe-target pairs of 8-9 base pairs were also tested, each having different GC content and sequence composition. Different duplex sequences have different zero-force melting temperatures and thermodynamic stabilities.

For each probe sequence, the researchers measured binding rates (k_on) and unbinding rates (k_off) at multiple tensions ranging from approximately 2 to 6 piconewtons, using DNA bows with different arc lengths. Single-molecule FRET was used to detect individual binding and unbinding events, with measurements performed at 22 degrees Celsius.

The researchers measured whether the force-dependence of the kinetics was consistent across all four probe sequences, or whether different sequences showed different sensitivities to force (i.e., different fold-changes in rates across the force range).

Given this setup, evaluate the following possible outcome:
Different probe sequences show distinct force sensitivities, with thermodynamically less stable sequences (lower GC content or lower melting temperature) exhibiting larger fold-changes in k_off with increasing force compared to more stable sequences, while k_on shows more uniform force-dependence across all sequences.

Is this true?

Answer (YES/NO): NO